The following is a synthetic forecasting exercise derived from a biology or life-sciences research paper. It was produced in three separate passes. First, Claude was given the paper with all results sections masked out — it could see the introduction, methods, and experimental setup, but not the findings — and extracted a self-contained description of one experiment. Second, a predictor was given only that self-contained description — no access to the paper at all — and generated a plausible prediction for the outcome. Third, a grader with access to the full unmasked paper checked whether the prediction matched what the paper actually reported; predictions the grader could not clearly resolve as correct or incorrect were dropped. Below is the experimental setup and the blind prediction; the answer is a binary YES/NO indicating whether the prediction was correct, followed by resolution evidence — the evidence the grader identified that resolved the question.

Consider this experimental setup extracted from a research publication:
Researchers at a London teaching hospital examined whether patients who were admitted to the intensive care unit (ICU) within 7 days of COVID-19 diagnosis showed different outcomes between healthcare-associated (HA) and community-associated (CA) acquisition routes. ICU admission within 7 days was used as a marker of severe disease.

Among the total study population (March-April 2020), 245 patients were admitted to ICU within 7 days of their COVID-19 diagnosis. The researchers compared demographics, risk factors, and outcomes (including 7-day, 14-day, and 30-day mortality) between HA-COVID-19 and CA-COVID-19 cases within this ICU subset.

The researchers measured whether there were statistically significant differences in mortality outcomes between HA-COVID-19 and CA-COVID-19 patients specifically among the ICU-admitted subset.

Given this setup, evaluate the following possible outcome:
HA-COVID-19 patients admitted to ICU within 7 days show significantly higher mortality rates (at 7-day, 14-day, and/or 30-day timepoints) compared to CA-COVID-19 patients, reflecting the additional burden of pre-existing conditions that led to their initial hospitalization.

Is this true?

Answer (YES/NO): NO